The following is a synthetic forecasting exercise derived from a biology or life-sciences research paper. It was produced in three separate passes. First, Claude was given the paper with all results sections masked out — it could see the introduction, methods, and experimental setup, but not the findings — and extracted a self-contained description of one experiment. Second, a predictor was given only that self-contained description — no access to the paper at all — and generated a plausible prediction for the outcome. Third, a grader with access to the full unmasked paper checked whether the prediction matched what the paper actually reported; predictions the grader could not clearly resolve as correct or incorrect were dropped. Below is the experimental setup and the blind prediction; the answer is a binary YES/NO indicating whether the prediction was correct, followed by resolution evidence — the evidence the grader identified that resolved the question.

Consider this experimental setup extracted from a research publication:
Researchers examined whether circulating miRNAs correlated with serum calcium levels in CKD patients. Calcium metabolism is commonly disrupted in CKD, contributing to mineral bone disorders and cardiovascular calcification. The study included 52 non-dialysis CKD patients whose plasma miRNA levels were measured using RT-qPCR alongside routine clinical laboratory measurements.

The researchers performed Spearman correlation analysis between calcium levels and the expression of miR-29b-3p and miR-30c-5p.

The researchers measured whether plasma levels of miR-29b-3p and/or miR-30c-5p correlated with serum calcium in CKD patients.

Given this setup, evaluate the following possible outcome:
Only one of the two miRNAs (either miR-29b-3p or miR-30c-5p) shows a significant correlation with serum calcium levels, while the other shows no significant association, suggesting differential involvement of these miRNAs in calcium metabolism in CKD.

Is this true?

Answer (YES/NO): NO